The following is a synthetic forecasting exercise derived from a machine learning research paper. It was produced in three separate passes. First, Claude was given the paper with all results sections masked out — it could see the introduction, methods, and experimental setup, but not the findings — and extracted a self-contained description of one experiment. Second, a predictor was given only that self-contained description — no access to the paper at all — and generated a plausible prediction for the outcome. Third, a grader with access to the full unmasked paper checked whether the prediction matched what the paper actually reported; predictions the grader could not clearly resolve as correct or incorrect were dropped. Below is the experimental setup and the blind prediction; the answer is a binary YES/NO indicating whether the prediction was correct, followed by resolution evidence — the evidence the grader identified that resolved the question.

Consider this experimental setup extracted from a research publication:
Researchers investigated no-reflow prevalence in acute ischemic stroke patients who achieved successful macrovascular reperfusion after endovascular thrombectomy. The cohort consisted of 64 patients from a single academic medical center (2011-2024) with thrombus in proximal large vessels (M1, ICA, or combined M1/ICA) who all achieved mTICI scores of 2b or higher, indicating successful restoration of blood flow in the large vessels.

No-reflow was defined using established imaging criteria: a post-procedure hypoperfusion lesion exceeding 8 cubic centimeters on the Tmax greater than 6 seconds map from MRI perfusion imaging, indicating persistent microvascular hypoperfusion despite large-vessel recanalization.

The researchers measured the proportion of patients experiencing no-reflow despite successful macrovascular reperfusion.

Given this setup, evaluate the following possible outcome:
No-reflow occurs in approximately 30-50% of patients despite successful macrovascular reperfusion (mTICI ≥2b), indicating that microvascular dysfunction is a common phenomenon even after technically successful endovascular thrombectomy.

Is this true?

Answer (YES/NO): YES